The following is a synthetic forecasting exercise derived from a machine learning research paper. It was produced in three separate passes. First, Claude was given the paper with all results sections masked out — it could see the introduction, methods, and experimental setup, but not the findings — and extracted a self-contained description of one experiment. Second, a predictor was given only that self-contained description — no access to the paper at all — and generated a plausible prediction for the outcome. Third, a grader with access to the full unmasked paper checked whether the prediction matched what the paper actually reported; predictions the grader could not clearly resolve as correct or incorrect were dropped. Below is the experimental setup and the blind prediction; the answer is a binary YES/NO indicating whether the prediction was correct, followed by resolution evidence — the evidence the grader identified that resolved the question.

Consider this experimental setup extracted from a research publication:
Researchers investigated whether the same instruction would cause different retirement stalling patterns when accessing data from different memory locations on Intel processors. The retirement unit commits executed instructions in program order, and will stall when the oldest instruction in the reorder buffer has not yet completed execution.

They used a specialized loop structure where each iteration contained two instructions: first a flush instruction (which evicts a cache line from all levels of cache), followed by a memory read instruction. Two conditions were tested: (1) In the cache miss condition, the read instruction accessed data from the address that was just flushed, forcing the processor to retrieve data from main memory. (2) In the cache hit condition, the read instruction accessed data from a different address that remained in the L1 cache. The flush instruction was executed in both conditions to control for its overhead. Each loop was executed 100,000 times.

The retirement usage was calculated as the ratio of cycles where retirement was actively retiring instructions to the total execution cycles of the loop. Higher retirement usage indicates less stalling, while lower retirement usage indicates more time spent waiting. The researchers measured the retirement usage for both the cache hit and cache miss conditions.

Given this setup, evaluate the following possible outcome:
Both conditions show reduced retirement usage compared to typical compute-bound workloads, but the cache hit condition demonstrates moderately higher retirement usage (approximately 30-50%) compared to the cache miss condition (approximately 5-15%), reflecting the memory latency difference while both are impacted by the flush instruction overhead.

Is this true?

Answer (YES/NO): NO